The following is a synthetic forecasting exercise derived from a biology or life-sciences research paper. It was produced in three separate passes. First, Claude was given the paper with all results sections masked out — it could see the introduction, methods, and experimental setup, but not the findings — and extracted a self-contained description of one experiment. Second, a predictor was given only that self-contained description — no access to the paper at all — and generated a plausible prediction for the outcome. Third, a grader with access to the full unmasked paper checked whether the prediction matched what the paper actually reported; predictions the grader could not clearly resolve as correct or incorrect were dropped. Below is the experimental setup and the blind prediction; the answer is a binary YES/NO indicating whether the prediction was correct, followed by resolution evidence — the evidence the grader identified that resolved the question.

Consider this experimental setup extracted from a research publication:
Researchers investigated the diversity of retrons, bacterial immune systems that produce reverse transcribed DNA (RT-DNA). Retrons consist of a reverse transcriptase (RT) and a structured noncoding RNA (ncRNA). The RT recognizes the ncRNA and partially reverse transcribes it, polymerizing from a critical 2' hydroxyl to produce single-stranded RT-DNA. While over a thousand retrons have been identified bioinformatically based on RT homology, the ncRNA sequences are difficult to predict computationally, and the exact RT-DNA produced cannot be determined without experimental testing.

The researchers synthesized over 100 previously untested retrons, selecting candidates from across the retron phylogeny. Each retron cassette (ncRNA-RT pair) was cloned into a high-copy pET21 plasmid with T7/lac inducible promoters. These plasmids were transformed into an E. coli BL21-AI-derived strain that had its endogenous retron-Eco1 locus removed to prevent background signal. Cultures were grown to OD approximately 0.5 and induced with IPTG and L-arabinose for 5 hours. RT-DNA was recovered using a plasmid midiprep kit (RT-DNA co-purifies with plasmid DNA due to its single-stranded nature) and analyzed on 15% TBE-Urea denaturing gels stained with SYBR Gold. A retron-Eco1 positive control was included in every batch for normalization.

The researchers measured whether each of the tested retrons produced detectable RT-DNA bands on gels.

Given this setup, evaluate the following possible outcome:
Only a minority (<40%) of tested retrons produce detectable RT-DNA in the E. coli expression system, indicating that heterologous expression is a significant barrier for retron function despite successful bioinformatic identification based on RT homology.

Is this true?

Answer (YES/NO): NO